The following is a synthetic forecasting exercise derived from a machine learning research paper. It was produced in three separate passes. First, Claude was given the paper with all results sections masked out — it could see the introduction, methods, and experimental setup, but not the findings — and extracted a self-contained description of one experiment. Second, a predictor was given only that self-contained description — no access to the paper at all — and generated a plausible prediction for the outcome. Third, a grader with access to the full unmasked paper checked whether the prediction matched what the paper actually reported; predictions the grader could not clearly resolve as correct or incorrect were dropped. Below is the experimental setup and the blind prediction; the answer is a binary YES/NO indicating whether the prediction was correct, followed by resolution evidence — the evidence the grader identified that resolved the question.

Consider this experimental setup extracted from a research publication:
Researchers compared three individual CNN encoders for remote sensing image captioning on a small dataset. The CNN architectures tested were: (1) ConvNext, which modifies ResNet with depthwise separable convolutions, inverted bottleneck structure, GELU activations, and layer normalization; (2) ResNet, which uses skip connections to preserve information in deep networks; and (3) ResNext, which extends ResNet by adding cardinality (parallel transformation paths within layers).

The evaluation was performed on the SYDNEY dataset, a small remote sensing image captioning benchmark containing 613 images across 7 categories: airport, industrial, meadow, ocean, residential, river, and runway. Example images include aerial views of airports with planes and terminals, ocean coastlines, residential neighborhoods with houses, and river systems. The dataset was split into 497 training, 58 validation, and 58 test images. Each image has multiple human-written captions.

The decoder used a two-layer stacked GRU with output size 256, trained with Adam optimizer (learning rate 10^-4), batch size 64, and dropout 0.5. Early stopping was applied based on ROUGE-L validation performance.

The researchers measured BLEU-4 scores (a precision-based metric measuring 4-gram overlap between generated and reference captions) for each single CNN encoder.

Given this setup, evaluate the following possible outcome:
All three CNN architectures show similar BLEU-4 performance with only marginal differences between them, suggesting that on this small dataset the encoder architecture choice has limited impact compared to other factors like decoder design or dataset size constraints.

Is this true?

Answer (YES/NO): NO